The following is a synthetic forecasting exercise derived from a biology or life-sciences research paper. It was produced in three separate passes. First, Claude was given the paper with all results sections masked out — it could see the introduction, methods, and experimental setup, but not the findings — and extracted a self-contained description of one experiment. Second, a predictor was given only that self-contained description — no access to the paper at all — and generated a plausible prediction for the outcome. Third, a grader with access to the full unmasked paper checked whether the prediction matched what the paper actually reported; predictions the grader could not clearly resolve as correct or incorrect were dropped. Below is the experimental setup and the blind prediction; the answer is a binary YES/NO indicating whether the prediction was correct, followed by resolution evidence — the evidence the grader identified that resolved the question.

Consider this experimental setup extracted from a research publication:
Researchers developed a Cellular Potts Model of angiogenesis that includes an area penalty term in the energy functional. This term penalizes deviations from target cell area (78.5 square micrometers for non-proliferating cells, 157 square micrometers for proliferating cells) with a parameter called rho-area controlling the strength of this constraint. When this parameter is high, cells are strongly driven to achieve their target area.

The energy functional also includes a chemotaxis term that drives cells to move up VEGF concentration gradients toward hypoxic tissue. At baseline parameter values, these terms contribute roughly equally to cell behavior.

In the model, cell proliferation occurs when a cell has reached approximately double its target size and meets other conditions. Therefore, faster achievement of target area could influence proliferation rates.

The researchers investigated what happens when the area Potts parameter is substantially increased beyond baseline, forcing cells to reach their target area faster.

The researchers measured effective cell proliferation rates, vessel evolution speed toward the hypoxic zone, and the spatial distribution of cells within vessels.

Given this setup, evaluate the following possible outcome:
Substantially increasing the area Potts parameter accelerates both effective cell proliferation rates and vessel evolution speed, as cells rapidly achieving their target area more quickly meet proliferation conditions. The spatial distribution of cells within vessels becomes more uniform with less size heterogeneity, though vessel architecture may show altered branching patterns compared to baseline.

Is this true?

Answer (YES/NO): NO